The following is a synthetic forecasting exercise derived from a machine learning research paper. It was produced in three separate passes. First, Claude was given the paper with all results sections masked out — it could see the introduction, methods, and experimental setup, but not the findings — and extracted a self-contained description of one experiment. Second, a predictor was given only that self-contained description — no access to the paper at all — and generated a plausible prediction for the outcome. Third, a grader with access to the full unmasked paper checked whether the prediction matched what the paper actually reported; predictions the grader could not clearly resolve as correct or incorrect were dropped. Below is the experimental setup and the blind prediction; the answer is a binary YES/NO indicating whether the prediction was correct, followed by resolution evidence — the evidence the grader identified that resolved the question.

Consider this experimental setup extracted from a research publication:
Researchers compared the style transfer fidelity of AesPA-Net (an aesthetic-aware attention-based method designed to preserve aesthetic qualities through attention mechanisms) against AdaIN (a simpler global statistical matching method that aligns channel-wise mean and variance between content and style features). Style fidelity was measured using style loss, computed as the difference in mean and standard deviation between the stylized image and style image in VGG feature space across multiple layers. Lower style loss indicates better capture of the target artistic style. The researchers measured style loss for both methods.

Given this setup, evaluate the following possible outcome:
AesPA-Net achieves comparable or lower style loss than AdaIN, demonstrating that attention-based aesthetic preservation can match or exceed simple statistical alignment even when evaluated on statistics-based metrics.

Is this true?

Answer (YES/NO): YES